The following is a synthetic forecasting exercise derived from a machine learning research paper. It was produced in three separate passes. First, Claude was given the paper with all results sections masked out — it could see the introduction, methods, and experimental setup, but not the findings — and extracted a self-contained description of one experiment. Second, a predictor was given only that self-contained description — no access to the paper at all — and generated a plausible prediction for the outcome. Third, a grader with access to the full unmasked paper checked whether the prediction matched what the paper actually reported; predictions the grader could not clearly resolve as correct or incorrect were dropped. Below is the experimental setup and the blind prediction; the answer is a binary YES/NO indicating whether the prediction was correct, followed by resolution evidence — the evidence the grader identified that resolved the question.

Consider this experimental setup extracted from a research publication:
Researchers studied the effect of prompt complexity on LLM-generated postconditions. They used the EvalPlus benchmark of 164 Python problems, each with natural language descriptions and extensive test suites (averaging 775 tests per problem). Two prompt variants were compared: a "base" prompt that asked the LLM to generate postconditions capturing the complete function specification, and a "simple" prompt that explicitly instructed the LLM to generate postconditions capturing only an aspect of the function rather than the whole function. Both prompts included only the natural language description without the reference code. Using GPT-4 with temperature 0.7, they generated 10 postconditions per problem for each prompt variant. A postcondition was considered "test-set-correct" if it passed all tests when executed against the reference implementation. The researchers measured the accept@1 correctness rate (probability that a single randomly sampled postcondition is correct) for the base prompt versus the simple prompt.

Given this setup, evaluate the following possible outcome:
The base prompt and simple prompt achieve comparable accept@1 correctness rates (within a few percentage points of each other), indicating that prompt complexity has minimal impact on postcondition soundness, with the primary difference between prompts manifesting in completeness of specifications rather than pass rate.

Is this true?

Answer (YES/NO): NO